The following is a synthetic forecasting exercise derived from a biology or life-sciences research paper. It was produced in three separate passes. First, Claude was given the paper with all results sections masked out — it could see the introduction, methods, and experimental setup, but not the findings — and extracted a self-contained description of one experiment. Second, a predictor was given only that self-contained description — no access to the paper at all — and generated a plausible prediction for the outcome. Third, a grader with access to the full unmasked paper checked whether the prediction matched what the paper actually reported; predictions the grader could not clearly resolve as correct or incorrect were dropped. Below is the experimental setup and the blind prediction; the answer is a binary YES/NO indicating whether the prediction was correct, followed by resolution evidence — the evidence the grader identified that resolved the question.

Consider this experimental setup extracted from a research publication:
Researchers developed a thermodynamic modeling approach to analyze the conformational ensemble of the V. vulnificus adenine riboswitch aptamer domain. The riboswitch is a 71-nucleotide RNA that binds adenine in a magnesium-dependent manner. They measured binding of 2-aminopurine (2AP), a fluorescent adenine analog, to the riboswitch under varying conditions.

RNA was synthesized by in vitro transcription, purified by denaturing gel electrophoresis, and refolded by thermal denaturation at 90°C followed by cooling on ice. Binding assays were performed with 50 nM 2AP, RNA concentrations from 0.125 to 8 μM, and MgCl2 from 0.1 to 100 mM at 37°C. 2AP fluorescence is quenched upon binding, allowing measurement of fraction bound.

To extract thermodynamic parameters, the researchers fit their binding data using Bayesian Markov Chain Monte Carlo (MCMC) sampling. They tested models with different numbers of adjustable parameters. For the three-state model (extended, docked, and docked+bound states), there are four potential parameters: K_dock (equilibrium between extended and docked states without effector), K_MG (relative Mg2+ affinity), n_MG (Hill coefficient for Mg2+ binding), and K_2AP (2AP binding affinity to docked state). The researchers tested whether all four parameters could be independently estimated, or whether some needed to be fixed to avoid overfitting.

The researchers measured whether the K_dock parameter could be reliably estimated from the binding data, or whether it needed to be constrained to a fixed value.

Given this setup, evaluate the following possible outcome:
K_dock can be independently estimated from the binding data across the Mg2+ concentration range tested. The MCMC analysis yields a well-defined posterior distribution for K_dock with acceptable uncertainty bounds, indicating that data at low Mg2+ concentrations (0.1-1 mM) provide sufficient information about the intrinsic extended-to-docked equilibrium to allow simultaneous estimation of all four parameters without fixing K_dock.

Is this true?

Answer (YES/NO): NO